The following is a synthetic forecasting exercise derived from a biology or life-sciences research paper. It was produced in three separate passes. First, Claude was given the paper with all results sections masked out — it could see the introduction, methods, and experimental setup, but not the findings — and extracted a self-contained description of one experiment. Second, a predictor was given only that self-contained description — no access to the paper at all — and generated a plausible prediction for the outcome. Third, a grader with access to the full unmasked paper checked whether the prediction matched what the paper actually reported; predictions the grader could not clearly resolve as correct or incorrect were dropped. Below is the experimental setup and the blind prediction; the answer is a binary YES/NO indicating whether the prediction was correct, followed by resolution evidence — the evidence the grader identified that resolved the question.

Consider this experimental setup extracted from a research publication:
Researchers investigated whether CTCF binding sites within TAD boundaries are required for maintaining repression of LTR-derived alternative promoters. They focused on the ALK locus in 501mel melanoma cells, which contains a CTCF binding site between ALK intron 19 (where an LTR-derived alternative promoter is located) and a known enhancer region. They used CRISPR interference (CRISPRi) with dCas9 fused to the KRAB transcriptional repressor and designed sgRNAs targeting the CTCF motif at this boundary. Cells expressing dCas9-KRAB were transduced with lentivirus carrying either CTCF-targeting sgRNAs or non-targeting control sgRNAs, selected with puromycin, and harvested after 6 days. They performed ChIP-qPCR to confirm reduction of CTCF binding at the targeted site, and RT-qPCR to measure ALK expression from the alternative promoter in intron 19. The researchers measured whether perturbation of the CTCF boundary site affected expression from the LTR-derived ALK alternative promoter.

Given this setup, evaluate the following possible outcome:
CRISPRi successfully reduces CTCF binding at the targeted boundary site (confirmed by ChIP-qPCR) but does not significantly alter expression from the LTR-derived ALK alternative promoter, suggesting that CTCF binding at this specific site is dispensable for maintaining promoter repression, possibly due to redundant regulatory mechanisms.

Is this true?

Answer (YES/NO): NO